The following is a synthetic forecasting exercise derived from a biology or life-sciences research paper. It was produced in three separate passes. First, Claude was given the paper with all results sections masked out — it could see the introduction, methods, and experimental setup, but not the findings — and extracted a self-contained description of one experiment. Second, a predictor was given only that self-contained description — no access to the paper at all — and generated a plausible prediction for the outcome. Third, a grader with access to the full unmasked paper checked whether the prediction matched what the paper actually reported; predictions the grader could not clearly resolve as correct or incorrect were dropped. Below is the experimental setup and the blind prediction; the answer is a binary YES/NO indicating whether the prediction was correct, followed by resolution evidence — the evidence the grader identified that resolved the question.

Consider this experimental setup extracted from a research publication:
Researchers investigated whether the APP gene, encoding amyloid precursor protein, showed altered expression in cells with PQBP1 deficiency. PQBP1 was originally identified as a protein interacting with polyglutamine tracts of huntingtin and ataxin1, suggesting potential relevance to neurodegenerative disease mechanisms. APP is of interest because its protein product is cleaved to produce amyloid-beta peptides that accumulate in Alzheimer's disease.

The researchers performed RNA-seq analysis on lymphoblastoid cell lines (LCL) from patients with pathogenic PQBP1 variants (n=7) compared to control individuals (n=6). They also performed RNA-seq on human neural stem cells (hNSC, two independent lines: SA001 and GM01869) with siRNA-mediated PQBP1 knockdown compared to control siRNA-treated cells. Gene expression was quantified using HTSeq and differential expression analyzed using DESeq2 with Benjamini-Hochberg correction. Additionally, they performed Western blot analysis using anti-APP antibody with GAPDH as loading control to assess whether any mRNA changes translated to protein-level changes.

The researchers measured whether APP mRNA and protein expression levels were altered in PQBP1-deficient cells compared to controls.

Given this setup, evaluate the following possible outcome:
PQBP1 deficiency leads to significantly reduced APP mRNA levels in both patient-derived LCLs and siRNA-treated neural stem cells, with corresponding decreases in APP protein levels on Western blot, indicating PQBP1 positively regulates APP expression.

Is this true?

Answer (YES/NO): NO